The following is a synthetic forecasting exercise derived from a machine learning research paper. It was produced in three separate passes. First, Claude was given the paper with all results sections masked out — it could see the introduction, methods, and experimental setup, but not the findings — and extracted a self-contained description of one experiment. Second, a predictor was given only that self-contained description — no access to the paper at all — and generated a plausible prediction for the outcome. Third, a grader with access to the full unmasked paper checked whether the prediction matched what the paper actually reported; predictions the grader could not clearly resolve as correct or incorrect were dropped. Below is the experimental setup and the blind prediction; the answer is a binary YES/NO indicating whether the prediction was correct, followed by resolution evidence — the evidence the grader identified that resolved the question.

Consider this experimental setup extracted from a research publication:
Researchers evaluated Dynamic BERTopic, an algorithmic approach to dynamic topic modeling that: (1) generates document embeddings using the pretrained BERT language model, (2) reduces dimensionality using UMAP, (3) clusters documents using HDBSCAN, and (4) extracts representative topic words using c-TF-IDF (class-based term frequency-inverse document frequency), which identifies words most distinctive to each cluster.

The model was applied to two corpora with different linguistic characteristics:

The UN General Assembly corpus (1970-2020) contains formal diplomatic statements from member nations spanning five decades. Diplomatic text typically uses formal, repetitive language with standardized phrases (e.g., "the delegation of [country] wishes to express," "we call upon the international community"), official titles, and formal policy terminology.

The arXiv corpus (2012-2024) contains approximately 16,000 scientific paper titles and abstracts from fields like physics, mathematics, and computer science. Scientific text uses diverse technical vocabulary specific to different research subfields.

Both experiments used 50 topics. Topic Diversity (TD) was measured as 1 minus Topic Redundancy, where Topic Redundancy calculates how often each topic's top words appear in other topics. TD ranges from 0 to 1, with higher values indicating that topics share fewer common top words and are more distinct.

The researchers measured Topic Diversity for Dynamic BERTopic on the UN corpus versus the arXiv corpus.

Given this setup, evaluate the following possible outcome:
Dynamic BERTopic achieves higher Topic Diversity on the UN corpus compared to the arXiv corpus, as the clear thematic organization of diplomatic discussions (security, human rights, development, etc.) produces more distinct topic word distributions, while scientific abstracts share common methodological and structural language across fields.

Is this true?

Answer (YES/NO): NO